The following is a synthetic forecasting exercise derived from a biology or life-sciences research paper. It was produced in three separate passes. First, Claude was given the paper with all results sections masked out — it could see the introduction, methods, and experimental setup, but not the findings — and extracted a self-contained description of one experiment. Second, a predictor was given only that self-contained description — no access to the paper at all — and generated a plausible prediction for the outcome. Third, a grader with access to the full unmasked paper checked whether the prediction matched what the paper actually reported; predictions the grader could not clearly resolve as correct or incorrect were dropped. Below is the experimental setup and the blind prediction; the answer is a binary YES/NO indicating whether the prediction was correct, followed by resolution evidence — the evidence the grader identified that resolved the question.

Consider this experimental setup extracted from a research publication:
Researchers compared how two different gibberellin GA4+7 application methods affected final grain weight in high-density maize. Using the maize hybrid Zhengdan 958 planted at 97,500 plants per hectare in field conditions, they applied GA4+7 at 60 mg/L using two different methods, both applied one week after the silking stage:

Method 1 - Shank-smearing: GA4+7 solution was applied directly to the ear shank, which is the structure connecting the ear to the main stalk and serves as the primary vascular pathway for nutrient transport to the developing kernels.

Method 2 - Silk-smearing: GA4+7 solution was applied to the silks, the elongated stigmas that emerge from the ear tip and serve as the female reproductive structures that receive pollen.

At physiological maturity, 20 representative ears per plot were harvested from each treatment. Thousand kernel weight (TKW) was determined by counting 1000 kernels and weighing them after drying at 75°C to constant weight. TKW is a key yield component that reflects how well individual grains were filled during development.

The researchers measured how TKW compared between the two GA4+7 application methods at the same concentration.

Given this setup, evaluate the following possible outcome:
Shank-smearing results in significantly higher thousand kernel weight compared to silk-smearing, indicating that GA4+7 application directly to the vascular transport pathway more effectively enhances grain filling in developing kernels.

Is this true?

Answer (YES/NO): YES